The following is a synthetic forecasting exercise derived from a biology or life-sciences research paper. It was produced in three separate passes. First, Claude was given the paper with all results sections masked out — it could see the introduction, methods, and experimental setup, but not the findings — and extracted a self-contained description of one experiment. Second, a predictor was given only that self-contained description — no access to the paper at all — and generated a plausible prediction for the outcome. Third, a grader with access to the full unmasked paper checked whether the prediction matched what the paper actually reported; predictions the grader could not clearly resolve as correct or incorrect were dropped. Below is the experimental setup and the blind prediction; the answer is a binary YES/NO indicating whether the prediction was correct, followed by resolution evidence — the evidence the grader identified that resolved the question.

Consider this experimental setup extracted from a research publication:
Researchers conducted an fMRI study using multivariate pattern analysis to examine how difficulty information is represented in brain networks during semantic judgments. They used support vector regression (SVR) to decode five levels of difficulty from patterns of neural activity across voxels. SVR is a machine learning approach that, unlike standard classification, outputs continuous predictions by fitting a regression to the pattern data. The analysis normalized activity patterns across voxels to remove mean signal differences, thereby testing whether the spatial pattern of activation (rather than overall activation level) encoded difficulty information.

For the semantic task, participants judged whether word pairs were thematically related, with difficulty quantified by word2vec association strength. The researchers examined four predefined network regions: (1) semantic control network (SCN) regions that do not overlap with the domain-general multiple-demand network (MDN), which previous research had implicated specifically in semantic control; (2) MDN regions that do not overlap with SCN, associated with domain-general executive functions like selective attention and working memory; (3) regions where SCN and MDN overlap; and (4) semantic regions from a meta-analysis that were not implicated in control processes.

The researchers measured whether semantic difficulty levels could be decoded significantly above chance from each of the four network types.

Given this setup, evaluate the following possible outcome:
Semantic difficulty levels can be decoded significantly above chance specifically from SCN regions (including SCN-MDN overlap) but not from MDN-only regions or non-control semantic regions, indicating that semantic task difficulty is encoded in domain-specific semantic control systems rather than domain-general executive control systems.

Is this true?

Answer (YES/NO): NO